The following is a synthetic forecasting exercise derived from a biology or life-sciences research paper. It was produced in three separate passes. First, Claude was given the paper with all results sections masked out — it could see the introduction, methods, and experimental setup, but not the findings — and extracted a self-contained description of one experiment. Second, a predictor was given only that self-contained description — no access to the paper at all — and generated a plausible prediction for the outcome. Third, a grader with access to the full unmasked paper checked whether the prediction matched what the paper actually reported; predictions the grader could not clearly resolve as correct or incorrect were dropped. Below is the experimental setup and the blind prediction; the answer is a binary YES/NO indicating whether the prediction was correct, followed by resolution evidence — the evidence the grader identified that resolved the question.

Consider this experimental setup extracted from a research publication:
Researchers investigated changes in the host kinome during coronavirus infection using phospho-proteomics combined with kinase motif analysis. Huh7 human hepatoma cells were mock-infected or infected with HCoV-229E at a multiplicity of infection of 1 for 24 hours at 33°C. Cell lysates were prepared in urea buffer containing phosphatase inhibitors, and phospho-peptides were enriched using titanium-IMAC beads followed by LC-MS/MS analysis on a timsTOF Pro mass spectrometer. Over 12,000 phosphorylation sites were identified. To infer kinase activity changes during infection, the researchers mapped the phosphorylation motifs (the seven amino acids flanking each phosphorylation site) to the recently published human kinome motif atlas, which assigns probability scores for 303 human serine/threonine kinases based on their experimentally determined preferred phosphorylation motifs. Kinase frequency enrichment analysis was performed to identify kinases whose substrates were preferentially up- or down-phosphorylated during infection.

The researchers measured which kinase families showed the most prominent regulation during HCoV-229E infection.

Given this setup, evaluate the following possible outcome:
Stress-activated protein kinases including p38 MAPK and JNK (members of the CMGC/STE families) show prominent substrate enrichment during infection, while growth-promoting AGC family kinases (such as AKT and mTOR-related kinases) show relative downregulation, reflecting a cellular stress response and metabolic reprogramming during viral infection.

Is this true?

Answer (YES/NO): NO